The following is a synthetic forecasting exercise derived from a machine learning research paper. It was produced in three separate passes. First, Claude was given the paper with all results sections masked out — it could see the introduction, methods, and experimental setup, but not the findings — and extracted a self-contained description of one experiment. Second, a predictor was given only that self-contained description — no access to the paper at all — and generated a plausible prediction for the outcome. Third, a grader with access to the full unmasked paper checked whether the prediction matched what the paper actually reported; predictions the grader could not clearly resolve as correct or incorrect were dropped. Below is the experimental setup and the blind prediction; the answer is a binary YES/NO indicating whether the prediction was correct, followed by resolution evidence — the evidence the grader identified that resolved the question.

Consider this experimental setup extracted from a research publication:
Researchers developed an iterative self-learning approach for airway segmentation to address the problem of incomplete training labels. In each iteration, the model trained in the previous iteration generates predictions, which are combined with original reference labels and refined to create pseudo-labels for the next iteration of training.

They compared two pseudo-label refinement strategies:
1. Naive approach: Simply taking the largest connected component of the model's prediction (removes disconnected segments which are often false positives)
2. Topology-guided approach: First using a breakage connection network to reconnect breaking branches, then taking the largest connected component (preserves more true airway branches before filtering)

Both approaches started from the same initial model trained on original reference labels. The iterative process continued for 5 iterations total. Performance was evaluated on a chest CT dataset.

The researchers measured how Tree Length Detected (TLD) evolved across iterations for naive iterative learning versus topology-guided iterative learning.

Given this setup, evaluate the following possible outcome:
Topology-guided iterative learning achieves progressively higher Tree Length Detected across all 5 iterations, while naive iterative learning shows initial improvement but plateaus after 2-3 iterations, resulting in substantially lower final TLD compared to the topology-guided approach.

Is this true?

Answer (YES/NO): NO